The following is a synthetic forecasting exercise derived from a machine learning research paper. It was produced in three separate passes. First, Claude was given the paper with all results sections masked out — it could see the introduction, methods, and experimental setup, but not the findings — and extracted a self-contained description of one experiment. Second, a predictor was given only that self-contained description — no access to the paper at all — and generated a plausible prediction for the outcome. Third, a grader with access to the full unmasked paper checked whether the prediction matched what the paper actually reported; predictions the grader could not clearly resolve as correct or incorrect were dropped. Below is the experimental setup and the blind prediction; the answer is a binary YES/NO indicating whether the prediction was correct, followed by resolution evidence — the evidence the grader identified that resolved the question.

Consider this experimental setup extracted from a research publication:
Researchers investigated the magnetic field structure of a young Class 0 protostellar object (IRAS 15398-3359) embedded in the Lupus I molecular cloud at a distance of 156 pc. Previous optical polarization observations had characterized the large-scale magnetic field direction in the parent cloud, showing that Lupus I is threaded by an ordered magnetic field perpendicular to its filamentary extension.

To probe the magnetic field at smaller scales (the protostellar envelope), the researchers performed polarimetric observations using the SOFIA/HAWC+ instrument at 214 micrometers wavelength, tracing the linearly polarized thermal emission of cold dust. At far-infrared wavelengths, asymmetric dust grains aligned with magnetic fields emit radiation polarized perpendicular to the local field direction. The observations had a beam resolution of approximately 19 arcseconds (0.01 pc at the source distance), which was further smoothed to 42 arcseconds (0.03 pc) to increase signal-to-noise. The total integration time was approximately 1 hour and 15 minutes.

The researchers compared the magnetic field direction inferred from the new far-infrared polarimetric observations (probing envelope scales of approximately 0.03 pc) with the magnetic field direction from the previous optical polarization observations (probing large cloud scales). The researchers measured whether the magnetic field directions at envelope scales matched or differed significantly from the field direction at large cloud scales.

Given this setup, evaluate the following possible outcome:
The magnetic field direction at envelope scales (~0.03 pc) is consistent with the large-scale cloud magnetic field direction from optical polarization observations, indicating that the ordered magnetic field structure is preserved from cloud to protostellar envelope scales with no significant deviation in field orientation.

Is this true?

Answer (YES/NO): YES